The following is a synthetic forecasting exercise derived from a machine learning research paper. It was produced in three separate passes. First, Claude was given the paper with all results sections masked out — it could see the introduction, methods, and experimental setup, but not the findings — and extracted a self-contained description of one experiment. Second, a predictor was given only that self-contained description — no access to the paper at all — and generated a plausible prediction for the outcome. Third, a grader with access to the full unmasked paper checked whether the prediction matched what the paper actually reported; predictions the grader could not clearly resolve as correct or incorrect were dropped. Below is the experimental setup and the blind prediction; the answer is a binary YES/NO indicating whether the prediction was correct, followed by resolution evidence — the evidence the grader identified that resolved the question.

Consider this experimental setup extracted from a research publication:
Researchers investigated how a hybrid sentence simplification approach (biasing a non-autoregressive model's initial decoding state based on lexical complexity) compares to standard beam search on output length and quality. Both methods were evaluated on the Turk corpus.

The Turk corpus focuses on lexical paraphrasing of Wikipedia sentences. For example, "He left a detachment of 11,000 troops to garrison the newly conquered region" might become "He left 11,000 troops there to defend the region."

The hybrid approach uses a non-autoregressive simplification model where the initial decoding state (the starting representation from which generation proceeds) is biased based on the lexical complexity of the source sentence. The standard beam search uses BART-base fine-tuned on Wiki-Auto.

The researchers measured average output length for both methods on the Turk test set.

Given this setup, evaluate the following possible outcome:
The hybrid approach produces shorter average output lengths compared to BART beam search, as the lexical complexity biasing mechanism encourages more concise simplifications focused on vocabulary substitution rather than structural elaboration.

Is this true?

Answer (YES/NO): NO